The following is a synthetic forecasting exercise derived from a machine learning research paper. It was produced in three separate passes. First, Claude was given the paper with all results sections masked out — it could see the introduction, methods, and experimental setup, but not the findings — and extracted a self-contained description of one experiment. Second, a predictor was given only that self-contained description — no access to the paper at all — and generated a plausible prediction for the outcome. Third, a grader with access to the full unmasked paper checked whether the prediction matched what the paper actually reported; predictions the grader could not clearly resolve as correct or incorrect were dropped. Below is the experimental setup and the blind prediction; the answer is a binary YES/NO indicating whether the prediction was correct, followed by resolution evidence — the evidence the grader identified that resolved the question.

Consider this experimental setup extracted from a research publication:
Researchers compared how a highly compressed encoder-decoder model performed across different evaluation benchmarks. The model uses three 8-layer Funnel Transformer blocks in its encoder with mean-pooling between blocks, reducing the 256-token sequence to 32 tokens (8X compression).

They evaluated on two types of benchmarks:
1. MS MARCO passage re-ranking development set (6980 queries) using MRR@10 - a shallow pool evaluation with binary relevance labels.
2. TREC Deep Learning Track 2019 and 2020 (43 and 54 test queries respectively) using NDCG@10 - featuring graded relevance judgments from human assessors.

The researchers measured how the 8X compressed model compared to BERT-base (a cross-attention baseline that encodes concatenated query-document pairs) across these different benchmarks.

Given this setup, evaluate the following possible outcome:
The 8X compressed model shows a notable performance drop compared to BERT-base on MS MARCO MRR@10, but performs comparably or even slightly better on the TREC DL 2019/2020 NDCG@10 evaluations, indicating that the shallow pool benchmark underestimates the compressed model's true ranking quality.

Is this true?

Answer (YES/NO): YES